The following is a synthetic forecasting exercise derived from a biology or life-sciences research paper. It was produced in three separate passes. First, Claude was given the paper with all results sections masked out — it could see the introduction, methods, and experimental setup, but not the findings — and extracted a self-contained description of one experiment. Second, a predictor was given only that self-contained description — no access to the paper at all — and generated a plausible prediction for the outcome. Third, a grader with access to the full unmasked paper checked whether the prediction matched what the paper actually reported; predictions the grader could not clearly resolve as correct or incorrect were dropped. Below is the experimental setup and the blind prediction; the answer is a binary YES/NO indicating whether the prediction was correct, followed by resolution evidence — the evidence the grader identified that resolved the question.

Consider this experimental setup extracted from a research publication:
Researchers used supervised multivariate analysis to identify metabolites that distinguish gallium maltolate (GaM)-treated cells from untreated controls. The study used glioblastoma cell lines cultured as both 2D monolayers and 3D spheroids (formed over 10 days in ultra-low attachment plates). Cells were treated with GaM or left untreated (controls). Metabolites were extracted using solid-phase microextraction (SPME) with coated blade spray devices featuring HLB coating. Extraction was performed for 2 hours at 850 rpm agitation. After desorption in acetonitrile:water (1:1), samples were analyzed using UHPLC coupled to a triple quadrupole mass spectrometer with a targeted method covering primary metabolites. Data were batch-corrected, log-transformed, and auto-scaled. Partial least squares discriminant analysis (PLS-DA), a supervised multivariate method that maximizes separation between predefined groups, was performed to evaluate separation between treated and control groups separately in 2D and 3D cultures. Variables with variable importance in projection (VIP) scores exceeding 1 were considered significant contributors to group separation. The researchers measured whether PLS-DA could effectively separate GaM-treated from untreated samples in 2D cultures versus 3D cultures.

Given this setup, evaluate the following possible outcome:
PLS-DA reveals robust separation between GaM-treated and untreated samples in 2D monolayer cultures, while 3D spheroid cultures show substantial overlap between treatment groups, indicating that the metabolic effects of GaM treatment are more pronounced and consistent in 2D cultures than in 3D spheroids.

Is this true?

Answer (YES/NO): NO